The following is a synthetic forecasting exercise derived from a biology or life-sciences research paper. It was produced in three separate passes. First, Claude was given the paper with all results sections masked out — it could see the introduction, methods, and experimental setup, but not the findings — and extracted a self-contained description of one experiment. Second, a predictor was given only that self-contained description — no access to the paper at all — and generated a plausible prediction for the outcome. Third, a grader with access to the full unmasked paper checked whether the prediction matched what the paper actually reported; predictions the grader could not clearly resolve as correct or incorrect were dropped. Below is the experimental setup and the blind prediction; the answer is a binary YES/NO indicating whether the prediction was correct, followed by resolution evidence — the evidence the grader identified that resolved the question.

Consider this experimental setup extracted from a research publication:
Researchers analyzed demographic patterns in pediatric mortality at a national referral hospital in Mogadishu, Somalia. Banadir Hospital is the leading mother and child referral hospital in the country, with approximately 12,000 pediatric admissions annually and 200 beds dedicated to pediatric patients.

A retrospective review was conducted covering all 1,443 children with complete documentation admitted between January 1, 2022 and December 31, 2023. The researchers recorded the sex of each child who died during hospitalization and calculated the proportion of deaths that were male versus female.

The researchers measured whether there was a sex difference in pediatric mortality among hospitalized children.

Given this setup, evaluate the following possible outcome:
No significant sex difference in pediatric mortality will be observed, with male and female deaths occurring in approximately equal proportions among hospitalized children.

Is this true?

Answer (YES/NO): NO